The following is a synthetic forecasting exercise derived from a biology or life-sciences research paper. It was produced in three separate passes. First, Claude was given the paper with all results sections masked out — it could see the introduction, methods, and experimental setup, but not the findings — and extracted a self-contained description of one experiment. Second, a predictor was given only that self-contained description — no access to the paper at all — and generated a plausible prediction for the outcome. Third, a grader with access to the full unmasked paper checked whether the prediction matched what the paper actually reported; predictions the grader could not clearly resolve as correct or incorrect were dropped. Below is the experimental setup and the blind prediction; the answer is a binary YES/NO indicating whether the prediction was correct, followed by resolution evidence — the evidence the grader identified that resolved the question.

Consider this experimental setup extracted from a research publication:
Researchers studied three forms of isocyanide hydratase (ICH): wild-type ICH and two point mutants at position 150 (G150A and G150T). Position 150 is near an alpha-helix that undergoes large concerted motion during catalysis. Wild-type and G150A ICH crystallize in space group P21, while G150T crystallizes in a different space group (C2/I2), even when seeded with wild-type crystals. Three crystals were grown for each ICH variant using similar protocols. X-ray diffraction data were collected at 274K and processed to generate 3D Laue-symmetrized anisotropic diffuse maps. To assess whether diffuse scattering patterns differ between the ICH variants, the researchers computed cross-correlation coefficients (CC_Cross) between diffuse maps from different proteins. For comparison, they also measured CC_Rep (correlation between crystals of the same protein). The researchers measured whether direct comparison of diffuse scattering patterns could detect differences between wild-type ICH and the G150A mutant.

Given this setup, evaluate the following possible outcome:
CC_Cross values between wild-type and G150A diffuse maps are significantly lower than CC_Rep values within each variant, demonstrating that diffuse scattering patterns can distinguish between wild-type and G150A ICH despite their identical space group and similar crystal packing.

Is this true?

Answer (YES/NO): NO